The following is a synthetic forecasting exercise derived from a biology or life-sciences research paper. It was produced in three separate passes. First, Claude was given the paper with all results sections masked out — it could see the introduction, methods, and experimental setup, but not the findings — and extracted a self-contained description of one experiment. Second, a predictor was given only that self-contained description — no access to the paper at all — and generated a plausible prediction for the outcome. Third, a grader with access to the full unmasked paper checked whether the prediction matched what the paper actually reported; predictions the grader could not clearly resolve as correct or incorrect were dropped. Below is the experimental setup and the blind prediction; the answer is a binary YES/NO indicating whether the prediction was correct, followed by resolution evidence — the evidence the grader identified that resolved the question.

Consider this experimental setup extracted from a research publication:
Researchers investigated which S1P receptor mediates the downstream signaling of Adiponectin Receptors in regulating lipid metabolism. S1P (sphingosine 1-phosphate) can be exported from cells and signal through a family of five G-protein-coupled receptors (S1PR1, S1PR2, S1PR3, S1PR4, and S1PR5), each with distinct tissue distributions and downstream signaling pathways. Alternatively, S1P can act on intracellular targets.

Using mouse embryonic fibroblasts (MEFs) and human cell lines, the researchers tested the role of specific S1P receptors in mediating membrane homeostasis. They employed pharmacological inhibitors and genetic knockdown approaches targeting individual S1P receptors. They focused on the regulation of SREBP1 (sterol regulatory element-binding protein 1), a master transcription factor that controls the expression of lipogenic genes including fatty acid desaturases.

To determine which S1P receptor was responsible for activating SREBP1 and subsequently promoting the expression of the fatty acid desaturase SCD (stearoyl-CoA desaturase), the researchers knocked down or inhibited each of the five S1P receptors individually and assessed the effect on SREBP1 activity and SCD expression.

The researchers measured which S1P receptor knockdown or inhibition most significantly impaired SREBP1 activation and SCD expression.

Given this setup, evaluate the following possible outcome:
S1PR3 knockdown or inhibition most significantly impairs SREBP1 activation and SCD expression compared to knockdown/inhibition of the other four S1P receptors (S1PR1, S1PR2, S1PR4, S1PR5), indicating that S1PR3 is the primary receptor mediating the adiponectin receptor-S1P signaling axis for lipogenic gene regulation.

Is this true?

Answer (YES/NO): YES